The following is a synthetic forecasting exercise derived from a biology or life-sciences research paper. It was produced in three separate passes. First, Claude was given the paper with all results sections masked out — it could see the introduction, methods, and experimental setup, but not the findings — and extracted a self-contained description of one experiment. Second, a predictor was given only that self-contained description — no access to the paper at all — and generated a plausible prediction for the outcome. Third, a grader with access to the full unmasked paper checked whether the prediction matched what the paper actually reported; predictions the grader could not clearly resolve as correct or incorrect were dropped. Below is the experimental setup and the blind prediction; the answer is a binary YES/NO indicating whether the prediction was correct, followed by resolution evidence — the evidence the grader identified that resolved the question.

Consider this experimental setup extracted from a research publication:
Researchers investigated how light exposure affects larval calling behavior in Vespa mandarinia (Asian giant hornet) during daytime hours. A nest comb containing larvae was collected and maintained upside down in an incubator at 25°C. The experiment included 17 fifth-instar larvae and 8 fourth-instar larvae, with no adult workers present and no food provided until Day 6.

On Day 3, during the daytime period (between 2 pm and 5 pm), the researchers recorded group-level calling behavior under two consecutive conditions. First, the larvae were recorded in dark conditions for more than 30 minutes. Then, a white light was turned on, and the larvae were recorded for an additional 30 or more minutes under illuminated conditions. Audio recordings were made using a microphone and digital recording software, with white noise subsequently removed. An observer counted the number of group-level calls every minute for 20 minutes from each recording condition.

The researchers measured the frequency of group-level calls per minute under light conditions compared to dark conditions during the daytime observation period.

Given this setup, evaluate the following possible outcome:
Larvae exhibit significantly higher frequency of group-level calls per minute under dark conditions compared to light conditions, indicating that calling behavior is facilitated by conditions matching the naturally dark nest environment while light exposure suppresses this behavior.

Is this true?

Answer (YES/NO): NO